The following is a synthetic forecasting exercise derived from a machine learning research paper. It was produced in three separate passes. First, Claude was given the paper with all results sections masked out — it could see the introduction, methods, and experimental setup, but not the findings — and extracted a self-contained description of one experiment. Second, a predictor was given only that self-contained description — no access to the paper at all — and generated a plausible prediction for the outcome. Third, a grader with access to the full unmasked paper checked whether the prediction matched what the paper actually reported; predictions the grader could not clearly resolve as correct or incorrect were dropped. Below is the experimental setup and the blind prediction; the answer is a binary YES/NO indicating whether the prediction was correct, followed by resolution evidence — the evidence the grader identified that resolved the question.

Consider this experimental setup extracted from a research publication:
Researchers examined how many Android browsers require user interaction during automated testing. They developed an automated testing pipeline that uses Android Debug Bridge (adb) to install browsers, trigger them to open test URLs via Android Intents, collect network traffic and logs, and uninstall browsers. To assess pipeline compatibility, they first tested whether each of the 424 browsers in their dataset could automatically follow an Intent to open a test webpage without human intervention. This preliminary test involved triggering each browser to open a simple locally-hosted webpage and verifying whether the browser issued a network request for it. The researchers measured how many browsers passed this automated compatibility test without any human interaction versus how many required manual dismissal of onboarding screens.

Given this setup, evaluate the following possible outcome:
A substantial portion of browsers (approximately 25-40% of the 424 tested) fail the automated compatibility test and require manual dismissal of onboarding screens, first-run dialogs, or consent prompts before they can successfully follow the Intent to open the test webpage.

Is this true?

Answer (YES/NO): NO